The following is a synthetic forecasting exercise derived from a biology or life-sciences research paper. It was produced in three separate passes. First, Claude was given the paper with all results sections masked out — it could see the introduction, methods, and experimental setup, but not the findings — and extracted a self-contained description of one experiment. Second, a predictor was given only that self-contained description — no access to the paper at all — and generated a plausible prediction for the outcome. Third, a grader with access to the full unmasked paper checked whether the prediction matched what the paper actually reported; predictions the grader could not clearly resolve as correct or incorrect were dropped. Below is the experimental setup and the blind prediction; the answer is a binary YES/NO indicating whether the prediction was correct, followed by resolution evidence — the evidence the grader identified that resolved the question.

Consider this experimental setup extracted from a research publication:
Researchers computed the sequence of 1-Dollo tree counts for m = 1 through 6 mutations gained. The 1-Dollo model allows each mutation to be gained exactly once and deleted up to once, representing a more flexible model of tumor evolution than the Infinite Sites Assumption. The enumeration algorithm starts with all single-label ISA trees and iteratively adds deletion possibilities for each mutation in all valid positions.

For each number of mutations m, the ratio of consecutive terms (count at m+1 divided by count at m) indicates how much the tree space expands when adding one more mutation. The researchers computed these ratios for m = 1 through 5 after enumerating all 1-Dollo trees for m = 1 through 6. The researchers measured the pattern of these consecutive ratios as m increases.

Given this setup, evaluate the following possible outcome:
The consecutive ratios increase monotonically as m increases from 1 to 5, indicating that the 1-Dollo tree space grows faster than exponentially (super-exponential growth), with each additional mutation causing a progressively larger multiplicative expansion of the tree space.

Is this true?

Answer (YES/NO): YES